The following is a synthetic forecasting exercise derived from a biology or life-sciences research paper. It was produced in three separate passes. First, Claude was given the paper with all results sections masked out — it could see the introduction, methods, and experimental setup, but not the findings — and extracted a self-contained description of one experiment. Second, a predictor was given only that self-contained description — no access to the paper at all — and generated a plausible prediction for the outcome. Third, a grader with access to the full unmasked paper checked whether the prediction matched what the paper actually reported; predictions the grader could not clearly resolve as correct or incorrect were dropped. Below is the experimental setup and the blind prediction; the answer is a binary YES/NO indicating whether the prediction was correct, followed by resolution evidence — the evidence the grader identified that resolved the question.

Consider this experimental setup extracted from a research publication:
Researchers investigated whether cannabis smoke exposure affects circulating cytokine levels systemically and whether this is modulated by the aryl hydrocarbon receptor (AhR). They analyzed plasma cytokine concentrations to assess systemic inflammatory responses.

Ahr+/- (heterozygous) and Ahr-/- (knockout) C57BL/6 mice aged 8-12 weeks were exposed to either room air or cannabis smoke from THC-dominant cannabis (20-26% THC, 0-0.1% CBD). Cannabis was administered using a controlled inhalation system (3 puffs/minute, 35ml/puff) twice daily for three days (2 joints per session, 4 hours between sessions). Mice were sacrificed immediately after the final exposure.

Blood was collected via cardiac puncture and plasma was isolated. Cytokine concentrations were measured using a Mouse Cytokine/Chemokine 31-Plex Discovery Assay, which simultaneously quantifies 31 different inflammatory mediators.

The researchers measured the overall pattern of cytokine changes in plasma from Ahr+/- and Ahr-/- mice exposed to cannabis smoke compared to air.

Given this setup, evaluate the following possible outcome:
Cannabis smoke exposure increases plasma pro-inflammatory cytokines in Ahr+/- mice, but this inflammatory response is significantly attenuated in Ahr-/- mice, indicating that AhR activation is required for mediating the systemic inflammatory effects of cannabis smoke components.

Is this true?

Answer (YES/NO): NO